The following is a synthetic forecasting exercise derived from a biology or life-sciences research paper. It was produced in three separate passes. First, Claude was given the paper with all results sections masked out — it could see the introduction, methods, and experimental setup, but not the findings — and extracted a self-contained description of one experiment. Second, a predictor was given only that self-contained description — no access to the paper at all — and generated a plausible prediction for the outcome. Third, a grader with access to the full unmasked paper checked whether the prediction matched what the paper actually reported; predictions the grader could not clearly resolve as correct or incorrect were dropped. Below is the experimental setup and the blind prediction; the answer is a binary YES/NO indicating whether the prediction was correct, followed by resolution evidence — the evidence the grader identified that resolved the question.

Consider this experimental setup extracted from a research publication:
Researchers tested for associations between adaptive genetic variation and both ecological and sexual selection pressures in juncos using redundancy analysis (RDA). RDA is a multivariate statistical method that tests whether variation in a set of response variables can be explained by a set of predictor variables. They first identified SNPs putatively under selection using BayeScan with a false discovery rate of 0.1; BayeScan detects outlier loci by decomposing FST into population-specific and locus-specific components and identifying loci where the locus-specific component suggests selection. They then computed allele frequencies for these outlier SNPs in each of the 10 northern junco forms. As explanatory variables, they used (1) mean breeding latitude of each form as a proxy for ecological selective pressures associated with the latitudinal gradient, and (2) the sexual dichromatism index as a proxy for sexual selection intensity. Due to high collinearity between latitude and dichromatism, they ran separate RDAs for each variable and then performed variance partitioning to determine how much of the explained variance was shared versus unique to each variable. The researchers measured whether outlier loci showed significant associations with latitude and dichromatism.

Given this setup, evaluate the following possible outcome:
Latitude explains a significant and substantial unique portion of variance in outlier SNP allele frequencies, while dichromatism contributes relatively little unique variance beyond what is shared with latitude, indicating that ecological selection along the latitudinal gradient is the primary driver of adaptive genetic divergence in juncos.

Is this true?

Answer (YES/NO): YES